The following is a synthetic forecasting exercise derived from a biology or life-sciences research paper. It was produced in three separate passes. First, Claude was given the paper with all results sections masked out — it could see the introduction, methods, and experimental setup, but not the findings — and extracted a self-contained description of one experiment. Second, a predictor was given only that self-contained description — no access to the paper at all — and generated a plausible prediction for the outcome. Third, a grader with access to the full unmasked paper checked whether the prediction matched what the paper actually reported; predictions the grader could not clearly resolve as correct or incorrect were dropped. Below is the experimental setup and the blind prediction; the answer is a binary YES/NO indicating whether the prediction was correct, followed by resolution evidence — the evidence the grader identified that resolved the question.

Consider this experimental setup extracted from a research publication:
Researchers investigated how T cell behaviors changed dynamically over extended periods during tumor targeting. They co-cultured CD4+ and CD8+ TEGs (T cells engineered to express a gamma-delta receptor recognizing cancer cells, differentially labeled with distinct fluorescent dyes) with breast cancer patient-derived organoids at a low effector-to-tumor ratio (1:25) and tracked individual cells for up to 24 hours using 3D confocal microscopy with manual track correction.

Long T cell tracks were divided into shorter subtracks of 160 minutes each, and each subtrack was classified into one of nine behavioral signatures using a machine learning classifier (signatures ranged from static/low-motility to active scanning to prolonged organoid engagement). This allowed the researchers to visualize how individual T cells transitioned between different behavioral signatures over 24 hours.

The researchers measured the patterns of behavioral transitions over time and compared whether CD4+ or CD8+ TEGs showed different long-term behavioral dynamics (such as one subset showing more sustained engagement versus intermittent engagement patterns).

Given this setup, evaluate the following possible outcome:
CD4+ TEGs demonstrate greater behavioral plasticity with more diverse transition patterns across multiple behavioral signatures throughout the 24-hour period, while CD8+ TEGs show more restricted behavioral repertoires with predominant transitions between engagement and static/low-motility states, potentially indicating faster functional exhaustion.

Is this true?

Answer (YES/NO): NO